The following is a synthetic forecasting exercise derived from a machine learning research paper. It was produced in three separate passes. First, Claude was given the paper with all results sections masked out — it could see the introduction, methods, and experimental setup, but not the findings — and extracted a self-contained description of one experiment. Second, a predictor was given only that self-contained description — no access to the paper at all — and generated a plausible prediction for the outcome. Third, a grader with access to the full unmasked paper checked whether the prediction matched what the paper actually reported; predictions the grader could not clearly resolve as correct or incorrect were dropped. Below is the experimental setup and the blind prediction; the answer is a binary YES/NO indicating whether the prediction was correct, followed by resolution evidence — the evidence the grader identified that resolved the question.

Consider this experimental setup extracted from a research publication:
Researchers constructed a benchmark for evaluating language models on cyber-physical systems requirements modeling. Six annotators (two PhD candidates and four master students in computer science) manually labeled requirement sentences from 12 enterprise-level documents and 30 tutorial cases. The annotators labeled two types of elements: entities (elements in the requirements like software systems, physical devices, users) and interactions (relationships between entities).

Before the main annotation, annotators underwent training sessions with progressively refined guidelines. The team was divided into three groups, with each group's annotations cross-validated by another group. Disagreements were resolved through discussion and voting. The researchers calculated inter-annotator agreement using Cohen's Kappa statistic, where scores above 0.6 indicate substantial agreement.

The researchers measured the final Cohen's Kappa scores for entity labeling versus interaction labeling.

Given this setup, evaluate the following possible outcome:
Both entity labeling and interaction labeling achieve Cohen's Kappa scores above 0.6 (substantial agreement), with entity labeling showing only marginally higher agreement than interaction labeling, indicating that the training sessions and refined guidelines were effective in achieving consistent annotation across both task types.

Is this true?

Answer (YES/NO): NO